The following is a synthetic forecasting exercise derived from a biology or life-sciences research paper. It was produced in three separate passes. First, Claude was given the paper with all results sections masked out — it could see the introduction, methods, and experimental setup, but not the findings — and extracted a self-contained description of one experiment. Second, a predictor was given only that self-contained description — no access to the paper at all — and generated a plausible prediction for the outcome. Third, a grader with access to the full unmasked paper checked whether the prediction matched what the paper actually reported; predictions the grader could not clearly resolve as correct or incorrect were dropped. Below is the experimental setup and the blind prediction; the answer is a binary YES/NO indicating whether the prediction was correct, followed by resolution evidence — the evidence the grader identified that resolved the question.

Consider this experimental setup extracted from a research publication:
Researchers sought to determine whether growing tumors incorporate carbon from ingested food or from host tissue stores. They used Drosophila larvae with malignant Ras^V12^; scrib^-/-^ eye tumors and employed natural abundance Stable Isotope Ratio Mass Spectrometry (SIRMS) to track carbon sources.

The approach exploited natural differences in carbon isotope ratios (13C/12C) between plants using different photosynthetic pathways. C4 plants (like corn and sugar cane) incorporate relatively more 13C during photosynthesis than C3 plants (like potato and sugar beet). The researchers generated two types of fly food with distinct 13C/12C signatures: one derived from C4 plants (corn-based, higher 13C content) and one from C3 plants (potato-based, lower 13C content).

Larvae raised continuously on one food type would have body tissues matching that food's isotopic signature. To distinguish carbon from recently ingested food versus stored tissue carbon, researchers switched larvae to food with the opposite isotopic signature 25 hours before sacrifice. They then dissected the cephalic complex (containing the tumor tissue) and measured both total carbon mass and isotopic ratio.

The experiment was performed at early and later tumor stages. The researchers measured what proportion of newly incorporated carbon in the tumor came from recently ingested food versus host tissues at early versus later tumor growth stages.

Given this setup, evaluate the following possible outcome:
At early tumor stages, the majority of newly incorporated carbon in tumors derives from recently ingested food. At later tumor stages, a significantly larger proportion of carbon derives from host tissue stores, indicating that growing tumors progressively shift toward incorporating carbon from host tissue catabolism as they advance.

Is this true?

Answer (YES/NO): YES